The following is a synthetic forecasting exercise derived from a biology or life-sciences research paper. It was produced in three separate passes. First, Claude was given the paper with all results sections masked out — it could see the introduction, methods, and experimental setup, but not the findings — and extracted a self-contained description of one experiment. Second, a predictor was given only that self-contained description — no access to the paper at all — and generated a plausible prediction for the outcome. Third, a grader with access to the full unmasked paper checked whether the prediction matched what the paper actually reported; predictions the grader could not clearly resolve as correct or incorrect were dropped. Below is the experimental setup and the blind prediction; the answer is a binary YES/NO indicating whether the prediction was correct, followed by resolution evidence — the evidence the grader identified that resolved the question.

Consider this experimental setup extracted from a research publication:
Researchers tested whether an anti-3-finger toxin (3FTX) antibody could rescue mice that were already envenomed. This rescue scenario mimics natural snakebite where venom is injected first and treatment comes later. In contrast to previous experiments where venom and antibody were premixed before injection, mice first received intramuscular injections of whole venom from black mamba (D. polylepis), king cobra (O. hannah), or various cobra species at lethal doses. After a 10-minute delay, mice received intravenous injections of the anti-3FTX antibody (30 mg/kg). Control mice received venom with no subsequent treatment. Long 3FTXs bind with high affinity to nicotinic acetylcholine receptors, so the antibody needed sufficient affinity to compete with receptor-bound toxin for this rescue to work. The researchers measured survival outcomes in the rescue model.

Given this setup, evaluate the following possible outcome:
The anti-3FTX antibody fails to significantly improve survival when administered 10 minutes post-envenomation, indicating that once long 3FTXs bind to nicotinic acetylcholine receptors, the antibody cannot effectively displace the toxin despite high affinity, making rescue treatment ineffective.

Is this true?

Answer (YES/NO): NO